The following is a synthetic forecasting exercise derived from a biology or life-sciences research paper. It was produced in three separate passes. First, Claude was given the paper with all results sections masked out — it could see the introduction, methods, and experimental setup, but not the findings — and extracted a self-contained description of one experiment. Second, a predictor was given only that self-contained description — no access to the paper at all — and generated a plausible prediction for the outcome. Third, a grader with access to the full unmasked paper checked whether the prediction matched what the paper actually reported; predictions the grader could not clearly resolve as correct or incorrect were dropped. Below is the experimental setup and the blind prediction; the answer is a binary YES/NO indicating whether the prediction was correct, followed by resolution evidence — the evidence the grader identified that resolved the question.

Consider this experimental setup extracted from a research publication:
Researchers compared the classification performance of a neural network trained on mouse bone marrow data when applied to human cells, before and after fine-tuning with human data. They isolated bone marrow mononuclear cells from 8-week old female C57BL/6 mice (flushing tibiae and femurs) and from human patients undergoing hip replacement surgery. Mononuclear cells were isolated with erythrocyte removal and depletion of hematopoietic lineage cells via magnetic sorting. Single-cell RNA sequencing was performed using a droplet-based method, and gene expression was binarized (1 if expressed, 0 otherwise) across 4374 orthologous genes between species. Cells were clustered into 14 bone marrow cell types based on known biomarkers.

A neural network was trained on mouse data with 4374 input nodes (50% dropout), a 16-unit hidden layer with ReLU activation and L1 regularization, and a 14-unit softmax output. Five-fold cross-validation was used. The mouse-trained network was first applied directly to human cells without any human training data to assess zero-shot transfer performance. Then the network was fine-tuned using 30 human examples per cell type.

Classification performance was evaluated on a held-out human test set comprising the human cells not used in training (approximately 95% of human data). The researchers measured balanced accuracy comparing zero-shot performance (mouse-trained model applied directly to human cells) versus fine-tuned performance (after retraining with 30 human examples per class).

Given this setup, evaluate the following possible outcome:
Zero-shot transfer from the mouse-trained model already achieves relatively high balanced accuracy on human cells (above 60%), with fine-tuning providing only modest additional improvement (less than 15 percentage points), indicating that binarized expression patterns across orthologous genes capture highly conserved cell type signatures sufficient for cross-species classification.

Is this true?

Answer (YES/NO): YES